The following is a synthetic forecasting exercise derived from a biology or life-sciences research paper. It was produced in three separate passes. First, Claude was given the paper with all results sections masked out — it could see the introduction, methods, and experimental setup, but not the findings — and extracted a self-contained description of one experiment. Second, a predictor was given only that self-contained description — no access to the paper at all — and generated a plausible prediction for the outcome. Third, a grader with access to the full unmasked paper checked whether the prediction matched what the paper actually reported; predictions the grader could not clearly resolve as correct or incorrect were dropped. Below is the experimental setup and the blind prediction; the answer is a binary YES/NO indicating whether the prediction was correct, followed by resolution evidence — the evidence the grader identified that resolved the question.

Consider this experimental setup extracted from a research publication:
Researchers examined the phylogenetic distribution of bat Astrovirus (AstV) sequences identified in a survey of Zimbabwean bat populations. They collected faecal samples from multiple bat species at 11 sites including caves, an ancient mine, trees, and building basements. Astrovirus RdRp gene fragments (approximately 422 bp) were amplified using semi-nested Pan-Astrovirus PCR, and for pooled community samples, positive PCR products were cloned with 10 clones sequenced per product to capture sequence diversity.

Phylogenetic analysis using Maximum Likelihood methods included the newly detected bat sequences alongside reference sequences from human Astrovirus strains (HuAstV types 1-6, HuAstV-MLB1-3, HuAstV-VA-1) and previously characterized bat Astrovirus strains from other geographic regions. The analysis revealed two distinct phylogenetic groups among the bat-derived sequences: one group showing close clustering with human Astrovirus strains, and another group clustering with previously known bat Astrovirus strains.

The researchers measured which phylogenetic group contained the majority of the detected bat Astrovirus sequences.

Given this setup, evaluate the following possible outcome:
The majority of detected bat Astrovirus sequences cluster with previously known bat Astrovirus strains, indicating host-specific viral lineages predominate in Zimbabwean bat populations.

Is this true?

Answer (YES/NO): YES